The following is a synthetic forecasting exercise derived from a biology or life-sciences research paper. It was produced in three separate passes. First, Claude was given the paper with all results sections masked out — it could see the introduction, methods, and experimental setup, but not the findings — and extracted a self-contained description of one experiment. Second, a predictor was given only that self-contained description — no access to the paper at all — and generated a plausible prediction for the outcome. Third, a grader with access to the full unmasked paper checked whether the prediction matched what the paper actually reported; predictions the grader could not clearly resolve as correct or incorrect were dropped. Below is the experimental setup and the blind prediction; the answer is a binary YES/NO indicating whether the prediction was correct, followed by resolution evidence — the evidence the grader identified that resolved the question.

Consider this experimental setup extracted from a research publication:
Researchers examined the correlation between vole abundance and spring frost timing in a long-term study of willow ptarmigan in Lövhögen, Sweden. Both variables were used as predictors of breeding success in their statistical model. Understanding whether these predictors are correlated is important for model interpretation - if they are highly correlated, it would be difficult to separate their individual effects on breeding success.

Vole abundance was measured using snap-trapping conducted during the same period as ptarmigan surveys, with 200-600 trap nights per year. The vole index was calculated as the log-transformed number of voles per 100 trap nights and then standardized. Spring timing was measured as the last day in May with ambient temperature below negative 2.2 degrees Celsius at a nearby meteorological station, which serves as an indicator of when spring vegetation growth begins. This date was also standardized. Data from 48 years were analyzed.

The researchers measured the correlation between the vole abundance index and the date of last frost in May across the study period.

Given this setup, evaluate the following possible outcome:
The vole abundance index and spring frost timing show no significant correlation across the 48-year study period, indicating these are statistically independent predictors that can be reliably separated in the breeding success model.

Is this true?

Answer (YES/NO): YES